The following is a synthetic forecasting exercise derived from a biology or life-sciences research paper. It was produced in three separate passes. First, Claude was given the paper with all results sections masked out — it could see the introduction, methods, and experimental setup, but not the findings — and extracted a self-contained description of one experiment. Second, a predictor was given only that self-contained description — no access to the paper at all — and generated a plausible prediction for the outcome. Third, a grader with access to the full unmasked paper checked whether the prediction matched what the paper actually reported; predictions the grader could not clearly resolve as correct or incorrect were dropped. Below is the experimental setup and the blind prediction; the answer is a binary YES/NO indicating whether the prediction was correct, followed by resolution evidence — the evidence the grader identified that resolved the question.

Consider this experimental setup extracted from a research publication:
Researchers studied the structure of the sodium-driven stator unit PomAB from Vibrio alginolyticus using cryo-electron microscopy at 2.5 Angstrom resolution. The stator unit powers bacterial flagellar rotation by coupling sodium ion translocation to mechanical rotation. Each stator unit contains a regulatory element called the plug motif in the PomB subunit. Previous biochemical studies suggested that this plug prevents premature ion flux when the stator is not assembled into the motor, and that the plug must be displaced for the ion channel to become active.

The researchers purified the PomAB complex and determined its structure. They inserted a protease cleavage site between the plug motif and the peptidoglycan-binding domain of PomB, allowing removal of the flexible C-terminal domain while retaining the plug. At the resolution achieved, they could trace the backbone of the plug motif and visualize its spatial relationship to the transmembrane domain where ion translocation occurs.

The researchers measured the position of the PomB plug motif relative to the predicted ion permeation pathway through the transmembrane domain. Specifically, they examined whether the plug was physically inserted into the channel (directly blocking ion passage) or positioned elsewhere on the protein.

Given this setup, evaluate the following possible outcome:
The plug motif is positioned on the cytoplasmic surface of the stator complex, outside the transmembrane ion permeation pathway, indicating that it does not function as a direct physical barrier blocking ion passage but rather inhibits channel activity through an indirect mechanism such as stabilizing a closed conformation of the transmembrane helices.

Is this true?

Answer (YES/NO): NO